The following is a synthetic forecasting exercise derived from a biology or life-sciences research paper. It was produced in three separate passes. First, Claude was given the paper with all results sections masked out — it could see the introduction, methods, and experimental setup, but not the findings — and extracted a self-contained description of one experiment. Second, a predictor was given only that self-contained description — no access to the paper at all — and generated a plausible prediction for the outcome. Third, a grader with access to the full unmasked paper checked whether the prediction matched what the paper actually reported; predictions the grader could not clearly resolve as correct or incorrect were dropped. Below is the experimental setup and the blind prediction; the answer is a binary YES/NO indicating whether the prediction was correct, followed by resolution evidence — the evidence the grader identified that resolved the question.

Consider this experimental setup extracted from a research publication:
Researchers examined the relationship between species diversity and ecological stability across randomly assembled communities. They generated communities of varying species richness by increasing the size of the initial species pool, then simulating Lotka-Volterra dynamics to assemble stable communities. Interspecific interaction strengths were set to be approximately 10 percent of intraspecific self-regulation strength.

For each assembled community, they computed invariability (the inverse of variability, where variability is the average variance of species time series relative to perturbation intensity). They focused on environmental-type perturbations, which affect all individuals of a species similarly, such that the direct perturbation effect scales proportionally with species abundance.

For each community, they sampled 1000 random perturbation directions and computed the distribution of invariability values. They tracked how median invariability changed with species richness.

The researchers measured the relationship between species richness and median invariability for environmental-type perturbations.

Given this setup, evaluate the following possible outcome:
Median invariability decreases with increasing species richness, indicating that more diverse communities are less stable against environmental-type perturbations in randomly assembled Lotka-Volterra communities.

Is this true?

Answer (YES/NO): NO